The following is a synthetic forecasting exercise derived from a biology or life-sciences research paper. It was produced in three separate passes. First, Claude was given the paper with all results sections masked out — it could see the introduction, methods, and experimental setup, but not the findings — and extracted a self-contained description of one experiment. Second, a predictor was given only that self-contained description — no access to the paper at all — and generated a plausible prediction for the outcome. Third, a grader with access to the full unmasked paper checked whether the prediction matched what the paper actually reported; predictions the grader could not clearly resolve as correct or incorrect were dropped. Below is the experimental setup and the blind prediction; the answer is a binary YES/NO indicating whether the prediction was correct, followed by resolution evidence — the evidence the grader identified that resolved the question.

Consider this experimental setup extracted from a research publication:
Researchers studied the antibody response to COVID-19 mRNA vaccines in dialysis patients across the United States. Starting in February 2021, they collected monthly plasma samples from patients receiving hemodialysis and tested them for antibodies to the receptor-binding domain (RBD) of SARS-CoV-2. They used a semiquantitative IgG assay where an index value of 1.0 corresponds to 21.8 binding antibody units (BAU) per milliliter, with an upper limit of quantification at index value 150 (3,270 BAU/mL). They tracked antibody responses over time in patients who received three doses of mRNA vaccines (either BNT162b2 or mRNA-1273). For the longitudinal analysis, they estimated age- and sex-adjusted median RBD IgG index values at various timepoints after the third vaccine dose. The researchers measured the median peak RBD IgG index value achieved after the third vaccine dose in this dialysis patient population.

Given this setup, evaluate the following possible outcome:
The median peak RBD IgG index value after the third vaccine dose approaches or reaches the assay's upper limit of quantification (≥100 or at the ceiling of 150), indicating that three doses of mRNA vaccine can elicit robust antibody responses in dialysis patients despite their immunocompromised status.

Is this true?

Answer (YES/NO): YES